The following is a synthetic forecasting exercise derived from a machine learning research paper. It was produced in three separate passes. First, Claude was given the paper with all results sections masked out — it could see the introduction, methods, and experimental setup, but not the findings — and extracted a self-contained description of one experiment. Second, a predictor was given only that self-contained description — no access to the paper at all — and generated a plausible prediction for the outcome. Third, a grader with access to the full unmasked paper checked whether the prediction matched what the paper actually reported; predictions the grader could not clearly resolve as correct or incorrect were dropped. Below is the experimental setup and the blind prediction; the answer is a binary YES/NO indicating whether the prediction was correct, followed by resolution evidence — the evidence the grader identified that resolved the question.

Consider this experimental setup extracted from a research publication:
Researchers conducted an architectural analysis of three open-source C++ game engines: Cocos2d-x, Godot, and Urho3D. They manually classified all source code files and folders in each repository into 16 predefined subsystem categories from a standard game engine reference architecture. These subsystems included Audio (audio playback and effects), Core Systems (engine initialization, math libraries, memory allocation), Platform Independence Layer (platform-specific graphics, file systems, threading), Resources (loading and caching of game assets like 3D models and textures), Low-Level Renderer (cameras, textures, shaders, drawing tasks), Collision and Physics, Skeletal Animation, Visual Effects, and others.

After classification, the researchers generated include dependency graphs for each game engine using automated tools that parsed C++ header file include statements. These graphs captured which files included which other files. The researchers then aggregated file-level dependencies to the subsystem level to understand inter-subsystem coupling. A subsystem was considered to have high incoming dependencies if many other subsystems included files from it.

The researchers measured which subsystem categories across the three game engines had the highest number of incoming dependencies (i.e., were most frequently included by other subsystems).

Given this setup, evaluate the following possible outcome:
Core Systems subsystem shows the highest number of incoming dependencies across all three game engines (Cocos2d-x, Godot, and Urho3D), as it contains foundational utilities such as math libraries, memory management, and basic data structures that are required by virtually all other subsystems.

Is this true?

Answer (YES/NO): NO